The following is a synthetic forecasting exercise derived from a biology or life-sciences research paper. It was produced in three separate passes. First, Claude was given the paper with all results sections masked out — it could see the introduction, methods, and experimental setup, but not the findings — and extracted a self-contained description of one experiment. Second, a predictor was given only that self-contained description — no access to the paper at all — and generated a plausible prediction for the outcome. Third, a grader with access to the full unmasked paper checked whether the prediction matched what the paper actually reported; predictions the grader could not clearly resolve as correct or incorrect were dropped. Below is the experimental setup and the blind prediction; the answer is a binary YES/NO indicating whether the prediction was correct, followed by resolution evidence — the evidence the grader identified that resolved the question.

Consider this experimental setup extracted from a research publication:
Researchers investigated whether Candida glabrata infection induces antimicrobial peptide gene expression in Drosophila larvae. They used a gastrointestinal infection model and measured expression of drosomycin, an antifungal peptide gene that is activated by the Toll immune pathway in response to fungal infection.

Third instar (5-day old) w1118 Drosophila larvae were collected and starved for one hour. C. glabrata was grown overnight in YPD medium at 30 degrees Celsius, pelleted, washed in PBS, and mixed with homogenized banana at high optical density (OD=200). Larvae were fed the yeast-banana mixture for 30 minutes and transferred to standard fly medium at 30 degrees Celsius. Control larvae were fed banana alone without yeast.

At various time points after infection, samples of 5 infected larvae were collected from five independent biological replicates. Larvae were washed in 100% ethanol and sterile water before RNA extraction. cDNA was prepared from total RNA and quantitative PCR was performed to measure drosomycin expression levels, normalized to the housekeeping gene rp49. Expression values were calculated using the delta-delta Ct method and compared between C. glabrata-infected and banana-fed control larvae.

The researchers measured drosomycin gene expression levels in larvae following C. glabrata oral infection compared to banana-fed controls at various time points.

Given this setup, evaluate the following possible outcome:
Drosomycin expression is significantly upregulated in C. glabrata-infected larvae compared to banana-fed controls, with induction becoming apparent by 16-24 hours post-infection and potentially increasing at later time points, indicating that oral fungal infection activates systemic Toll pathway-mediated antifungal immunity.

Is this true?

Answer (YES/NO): YES